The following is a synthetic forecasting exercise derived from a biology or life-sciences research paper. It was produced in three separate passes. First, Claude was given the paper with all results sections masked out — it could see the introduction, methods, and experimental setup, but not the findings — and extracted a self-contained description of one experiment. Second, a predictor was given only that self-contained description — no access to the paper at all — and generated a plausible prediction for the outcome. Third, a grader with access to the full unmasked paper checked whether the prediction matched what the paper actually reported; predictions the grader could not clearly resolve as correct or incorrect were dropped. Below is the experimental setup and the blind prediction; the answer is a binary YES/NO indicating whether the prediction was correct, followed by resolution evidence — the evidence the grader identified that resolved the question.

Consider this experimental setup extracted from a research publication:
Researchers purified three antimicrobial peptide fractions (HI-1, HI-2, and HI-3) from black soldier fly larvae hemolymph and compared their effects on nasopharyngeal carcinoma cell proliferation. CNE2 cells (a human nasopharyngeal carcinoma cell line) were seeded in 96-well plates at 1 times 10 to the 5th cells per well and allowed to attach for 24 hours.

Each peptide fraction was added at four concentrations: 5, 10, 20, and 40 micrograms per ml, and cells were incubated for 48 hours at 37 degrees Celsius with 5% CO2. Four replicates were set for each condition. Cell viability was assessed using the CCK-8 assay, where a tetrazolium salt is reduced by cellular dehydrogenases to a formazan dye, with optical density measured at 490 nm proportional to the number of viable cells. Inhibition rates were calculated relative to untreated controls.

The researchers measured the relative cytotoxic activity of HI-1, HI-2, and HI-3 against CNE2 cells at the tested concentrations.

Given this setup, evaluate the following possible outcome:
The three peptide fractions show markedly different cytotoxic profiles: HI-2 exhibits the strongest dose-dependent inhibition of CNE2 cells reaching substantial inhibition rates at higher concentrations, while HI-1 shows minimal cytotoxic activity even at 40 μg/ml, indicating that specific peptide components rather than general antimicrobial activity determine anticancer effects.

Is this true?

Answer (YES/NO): NO